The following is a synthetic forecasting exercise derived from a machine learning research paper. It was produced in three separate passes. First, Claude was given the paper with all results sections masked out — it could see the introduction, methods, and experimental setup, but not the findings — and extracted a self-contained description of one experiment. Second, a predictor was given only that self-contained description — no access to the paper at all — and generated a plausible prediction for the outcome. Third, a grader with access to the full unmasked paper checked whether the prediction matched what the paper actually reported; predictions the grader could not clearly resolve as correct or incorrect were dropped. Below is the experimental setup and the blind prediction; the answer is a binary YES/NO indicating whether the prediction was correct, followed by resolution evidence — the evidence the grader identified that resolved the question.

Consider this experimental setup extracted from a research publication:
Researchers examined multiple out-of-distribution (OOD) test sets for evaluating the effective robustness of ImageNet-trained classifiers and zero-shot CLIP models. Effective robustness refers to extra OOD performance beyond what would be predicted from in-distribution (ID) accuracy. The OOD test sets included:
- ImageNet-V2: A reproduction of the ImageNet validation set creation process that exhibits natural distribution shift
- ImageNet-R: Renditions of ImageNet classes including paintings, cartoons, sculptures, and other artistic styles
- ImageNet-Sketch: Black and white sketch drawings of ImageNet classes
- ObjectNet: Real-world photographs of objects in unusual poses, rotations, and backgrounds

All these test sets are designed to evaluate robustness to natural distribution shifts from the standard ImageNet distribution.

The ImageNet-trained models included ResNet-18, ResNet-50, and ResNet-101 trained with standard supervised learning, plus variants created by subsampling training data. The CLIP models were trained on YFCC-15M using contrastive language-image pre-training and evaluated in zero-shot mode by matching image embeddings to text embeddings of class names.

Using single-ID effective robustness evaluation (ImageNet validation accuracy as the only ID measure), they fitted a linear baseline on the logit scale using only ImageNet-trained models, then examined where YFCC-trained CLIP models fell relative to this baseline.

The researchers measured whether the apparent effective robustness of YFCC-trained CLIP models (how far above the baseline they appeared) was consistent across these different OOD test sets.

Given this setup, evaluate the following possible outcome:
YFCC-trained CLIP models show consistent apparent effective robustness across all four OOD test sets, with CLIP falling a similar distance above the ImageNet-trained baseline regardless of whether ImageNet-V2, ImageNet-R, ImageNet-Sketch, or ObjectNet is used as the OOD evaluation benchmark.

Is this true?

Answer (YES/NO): NO